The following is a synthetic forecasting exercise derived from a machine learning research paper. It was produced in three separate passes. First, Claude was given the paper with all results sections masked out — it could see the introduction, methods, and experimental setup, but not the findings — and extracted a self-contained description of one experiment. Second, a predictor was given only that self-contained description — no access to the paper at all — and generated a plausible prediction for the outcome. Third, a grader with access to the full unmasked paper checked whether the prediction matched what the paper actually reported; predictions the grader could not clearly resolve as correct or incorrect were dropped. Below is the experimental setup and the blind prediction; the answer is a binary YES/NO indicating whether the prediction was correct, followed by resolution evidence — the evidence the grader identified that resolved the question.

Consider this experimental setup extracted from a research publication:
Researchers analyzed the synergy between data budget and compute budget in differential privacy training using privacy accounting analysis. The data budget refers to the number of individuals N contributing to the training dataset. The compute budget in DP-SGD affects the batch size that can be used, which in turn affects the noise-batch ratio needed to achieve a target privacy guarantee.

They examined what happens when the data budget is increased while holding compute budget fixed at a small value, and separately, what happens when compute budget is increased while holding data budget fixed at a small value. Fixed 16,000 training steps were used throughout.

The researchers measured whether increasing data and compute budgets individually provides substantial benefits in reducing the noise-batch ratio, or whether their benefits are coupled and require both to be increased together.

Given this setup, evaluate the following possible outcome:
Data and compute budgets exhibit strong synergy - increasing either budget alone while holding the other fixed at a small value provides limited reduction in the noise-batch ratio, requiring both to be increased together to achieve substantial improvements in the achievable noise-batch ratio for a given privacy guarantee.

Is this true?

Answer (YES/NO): YES